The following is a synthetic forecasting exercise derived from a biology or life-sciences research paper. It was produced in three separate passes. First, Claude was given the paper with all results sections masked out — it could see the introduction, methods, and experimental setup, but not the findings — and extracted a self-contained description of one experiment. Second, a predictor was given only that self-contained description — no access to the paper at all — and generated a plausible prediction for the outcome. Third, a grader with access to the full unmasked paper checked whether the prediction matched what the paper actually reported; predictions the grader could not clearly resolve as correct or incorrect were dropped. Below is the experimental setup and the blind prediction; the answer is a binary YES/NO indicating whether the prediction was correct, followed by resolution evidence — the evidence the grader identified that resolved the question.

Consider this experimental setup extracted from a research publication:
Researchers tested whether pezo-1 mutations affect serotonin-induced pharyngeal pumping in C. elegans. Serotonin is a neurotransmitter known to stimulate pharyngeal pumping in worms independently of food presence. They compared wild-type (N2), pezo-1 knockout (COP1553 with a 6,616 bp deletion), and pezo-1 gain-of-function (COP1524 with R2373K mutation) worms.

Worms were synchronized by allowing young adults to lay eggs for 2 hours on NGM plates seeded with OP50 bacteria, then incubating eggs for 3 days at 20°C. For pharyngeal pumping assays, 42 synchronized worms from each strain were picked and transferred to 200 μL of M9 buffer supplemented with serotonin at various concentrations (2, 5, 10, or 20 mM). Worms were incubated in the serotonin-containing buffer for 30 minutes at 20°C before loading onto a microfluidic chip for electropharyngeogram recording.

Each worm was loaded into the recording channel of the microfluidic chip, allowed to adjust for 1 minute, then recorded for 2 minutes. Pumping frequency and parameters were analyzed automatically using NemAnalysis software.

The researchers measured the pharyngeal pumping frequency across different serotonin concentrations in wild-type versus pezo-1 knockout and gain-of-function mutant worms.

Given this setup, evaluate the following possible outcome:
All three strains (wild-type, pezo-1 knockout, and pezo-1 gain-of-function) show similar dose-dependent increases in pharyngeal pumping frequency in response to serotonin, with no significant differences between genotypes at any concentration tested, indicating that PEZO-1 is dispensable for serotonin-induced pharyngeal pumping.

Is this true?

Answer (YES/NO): NO